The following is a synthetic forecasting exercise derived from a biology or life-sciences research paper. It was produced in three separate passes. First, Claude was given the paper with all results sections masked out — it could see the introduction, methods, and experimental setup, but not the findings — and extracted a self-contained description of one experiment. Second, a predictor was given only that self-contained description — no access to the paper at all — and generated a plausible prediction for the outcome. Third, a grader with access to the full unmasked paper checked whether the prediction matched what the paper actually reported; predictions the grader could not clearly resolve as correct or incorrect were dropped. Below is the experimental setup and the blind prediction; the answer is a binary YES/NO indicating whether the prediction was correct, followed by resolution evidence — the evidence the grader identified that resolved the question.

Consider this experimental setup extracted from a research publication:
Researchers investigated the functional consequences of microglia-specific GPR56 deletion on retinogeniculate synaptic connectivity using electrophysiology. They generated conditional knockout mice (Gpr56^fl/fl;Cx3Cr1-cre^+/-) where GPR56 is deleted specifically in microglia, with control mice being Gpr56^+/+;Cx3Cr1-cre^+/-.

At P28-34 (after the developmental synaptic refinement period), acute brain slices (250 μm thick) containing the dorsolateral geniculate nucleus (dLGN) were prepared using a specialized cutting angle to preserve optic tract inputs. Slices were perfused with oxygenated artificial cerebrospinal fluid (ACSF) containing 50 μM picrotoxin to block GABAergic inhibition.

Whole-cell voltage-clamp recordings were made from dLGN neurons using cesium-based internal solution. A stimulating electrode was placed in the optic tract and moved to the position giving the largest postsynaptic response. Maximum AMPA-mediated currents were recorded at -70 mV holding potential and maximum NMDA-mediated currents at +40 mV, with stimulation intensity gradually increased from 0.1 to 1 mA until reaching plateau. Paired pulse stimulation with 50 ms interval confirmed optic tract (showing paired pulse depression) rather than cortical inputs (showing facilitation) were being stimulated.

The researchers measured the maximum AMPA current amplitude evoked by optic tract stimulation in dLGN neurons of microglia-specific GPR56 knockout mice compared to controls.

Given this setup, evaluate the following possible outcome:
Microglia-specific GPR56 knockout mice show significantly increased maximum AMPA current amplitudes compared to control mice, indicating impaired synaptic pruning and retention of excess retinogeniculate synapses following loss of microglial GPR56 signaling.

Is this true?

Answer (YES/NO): NO